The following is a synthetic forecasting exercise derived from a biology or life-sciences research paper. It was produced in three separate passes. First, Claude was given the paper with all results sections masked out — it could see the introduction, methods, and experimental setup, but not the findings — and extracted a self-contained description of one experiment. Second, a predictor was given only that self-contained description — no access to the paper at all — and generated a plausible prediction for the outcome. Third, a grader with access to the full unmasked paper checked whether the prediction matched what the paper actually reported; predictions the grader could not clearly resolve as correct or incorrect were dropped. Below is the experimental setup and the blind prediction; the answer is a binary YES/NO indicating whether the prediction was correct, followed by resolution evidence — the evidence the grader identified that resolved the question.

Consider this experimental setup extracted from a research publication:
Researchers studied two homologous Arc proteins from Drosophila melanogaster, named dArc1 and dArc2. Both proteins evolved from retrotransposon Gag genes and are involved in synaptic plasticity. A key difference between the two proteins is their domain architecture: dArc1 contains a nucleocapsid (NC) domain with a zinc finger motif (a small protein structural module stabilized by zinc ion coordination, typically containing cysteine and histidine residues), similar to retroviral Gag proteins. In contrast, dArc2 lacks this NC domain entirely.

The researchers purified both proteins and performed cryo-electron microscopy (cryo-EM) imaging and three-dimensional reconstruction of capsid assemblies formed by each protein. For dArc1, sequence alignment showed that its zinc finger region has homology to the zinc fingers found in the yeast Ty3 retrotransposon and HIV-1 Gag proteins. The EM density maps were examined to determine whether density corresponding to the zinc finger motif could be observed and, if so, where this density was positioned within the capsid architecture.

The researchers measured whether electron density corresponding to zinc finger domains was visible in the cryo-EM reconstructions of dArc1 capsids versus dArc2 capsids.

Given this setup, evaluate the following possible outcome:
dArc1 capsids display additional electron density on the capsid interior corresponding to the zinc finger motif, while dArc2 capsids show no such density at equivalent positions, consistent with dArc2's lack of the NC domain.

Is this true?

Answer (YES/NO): YES